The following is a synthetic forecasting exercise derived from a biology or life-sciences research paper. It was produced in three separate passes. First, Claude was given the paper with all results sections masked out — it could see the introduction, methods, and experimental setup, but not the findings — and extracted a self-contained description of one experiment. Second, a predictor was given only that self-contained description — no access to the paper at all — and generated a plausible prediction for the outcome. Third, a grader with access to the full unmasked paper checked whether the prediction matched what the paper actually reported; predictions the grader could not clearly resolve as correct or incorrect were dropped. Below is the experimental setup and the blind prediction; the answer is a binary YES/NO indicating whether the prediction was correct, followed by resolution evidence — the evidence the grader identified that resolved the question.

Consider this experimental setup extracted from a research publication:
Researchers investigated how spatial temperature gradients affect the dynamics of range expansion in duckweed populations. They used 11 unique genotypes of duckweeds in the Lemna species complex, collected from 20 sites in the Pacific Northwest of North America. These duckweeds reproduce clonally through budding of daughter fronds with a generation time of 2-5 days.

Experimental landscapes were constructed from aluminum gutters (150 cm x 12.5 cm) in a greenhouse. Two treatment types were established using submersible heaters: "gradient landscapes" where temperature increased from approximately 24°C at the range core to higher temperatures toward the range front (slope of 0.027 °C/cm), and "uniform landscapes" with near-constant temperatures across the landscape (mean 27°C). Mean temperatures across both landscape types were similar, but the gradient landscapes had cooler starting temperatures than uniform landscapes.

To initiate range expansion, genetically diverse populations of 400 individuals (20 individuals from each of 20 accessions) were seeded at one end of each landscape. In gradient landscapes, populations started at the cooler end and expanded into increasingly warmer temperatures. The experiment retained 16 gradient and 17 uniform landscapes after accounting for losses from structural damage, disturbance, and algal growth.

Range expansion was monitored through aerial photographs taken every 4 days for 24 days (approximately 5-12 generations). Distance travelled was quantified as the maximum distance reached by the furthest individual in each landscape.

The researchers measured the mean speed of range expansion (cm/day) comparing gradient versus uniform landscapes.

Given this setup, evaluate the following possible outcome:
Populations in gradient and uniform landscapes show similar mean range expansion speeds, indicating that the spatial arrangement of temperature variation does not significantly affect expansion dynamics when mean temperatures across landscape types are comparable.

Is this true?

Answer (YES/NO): NO